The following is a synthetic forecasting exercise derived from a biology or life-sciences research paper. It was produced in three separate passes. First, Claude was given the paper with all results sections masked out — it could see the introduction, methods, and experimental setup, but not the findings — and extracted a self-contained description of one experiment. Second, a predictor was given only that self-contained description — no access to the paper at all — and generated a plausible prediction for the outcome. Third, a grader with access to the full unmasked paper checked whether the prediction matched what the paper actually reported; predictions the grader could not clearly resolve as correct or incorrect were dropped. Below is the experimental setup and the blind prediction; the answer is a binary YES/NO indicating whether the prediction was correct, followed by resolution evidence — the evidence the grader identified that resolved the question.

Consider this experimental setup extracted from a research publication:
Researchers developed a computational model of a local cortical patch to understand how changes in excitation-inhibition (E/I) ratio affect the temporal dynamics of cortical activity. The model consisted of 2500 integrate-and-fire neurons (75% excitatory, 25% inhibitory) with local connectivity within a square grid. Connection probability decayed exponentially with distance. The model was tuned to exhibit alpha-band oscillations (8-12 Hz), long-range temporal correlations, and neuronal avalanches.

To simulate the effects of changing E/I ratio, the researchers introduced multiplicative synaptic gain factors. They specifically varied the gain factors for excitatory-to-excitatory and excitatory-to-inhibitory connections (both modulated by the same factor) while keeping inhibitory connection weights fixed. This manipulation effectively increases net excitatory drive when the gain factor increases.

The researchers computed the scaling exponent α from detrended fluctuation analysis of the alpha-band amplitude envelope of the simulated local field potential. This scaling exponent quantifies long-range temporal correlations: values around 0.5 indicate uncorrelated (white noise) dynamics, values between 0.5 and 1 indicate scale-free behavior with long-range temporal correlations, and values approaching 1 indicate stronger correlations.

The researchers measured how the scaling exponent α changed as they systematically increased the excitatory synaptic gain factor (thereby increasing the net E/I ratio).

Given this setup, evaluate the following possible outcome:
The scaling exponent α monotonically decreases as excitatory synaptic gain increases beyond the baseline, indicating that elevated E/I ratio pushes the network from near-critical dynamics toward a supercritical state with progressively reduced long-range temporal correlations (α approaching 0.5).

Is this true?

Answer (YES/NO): NO